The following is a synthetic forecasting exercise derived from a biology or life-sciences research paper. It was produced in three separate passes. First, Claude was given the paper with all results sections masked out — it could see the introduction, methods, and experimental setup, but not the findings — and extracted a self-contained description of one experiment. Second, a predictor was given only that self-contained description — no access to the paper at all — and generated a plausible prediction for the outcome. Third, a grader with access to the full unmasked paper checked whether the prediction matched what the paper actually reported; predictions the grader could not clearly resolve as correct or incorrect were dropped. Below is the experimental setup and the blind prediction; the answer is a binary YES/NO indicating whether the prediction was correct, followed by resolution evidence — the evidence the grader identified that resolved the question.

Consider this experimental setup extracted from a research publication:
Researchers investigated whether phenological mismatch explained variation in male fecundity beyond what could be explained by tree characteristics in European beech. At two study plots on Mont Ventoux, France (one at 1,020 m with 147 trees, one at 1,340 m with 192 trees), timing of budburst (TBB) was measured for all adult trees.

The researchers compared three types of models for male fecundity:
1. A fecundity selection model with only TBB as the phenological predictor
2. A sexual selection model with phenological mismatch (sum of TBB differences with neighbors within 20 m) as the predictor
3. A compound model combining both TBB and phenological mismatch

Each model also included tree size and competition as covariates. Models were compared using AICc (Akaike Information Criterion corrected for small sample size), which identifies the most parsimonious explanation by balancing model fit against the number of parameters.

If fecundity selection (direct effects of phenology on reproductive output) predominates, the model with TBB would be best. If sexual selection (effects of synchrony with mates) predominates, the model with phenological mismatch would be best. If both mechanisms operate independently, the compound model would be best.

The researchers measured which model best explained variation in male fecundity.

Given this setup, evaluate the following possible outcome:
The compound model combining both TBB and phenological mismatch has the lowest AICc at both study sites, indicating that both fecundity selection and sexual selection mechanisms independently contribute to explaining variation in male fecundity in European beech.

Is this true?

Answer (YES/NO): NO